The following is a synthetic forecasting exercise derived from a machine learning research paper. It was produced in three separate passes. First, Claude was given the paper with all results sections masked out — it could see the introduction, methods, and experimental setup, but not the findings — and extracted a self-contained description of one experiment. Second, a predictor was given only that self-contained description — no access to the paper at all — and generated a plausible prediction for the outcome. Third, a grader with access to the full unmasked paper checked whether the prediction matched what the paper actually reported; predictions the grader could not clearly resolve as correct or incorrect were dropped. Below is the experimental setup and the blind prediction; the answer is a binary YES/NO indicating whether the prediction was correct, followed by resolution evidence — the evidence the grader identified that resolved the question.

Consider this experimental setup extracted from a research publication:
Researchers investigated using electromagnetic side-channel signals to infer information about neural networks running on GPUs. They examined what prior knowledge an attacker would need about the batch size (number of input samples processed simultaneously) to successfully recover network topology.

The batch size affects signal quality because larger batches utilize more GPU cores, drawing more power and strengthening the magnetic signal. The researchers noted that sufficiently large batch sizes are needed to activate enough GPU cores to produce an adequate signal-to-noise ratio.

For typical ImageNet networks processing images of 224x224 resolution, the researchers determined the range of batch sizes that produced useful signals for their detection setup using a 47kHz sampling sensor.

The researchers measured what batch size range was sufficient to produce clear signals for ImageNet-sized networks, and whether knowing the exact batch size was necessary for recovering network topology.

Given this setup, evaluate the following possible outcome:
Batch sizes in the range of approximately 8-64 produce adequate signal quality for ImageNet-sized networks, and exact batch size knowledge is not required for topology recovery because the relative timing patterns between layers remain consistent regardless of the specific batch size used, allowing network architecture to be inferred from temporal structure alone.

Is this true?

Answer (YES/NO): NO